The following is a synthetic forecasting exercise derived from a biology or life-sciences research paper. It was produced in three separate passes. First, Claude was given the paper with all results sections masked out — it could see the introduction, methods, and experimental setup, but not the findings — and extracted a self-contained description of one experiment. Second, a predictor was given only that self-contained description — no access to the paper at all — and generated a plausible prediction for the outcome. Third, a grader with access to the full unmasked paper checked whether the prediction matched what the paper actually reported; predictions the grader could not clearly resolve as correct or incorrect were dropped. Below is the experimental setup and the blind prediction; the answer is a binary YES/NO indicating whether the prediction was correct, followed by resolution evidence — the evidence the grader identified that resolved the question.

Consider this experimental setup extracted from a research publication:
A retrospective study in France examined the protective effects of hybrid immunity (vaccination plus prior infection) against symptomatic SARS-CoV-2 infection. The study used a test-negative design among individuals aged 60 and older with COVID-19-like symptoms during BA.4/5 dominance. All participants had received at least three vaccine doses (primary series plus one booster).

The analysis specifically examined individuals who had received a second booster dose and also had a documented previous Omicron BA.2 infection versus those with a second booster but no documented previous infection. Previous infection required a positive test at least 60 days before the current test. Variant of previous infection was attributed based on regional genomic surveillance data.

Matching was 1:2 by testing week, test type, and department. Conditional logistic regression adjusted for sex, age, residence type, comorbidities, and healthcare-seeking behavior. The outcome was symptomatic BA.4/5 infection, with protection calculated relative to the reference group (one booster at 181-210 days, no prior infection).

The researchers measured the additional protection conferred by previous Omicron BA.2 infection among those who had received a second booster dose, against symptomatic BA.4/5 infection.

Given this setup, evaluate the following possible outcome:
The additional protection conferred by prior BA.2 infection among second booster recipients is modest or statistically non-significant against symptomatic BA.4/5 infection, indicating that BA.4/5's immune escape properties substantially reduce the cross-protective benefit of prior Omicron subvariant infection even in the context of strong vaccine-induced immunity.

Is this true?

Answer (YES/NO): NO